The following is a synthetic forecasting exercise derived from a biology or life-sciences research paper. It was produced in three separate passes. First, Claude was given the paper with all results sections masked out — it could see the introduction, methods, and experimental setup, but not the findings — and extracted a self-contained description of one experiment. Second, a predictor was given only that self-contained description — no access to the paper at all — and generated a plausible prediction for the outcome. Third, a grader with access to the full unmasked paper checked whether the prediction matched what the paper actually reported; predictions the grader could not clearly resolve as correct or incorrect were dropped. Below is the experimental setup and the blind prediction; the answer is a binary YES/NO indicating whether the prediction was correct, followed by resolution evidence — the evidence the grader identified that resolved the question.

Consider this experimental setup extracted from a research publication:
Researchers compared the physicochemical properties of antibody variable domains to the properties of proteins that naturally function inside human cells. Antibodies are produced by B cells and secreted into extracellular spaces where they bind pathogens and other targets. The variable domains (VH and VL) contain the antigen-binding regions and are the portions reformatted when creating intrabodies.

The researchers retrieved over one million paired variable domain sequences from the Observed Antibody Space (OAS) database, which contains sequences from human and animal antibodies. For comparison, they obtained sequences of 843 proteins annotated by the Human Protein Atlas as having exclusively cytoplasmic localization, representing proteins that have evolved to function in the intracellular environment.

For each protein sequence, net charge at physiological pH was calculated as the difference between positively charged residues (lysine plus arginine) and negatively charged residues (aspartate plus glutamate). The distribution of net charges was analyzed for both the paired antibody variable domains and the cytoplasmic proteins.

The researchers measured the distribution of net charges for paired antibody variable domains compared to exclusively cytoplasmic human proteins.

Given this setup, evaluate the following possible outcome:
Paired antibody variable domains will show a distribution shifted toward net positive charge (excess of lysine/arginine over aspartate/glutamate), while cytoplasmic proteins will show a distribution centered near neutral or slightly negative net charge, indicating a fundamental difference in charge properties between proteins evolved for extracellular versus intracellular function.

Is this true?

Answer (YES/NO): NO